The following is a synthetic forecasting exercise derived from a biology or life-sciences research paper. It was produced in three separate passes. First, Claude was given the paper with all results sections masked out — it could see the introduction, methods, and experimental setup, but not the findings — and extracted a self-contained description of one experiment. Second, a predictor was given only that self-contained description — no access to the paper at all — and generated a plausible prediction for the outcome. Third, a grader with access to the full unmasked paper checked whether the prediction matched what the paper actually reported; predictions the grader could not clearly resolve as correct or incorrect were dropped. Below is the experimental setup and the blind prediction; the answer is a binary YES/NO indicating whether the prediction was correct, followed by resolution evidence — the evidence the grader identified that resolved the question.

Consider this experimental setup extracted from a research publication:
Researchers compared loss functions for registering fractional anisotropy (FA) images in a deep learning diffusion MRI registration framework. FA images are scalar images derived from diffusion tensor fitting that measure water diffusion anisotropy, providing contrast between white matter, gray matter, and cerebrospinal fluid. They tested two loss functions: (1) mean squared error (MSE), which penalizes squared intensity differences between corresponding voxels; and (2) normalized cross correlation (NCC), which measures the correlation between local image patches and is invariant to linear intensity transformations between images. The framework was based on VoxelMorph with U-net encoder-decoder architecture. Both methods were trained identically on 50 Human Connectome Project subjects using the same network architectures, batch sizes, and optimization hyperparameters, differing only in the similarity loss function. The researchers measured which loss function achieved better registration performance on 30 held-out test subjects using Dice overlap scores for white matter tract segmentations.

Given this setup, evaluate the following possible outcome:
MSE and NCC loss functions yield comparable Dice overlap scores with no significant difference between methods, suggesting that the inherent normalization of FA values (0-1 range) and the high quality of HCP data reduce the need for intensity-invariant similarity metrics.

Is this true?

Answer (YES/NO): NO